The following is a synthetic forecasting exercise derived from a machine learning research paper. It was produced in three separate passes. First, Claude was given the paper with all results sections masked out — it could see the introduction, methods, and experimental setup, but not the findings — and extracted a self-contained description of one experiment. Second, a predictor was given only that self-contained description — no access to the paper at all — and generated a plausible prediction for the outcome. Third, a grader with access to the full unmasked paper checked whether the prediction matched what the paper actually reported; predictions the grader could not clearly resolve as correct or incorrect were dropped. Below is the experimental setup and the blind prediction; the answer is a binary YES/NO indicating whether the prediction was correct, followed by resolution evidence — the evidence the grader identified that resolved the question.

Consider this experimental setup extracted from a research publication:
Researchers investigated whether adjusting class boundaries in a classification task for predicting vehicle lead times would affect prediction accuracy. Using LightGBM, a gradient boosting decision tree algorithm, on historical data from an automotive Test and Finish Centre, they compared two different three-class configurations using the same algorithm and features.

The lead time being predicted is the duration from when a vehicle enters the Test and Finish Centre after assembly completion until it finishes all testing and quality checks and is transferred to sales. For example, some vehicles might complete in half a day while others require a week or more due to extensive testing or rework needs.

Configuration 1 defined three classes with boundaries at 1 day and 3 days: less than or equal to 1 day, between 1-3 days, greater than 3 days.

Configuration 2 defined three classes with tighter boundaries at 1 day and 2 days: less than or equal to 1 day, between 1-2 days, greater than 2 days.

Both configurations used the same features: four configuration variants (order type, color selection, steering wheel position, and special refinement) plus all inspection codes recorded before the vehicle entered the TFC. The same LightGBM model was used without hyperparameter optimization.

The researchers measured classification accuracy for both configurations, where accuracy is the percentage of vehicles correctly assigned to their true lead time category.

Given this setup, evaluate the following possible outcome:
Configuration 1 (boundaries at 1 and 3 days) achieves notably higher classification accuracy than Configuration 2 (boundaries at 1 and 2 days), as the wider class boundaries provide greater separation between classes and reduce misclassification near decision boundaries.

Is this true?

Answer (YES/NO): NO